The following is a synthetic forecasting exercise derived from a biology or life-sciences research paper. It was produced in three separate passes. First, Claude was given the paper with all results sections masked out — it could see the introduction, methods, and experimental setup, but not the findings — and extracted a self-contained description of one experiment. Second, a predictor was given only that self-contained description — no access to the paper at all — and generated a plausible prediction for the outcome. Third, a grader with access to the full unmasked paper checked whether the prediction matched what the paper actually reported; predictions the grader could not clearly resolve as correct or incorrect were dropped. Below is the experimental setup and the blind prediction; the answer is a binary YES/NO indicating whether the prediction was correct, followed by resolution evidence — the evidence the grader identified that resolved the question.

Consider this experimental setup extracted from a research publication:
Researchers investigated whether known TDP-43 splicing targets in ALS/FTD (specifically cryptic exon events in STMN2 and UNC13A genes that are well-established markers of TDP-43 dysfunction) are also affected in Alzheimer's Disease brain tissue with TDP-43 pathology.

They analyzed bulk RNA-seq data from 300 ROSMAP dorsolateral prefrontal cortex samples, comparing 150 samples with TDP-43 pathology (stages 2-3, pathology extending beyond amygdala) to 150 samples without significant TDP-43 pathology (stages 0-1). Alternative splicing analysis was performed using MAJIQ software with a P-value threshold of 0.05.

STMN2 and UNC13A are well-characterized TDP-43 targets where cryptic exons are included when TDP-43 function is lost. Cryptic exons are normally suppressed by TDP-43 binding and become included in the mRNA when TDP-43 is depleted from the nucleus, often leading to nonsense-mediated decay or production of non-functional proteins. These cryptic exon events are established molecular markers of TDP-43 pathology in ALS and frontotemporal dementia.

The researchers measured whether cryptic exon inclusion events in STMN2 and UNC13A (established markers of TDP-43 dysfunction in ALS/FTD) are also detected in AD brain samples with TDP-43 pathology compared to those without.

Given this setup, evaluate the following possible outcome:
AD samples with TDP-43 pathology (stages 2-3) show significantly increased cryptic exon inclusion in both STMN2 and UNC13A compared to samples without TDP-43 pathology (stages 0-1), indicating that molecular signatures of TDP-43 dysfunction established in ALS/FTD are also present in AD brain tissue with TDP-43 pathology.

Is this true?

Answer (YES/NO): YES